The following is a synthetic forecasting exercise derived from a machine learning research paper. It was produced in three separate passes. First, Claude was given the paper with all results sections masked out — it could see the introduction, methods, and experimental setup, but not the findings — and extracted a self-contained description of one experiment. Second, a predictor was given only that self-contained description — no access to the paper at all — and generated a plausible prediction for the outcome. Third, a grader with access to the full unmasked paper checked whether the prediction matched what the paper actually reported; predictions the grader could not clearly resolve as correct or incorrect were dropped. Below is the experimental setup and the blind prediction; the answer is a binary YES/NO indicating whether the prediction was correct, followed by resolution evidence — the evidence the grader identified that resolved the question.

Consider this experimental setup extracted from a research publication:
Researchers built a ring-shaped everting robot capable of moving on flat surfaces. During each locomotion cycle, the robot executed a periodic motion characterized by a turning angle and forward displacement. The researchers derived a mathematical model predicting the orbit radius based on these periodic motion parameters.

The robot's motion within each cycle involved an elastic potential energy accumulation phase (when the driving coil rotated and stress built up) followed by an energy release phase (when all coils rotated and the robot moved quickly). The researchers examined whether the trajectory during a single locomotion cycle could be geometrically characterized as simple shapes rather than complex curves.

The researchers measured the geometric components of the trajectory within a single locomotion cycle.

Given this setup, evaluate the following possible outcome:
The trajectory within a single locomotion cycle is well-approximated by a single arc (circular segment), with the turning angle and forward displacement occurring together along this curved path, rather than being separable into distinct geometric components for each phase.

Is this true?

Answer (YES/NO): NO